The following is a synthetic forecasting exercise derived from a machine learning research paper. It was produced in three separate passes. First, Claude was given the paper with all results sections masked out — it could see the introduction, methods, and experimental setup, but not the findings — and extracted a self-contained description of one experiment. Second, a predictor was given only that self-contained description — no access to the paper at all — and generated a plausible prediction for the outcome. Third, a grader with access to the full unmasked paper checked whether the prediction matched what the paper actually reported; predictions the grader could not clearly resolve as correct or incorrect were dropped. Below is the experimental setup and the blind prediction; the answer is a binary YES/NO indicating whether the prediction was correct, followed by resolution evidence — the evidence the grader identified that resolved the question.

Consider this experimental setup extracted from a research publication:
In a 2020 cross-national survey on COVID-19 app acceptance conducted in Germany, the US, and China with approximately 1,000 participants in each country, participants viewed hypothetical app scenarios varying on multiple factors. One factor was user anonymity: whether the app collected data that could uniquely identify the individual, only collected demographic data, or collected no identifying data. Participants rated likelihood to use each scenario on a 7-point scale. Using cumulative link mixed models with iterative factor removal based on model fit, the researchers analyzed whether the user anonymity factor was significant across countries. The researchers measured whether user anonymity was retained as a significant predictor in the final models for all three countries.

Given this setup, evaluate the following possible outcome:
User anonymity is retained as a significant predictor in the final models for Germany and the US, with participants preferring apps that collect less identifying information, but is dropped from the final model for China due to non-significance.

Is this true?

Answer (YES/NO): NO